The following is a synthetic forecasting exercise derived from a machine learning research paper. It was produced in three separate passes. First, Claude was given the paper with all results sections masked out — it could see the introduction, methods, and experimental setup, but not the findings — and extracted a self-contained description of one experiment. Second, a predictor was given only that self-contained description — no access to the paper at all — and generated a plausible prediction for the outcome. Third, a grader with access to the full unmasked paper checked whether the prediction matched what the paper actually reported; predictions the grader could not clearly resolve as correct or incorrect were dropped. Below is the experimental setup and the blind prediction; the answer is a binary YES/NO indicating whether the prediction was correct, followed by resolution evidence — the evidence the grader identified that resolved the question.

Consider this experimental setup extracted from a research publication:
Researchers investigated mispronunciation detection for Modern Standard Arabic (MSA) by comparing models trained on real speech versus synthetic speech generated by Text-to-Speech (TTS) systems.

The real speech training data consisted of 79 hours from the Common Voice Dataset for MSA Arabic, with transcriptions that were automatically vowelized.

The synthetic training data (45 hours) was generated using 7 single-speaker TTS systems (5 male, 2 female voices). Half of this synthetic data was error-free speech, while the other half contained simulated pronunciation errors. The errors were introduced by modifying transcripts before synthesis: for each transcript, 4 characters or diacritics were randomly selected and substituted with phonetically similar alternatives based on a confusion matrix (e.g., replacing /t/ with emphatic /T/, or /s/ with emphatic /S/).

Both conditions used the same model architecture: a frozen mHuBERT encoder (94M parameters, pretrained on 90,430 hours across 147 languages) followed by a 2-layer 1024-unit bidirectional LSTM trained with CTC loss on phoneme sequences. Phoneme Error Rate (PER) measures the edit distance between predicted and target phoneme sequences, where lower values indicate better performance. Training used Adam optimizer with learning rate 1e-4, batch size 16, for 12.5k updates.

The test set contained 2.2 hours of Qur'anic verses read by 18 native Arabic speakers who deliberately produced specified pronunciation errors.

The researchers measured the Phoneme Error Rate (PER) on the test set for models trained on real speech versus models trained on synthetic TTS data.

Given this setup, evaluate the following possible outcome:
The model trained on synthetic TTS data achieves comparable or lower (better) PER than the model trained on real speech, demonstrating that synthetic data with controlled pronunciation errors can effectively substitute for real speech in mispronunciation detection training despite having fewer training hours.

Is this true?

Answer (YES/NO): NO